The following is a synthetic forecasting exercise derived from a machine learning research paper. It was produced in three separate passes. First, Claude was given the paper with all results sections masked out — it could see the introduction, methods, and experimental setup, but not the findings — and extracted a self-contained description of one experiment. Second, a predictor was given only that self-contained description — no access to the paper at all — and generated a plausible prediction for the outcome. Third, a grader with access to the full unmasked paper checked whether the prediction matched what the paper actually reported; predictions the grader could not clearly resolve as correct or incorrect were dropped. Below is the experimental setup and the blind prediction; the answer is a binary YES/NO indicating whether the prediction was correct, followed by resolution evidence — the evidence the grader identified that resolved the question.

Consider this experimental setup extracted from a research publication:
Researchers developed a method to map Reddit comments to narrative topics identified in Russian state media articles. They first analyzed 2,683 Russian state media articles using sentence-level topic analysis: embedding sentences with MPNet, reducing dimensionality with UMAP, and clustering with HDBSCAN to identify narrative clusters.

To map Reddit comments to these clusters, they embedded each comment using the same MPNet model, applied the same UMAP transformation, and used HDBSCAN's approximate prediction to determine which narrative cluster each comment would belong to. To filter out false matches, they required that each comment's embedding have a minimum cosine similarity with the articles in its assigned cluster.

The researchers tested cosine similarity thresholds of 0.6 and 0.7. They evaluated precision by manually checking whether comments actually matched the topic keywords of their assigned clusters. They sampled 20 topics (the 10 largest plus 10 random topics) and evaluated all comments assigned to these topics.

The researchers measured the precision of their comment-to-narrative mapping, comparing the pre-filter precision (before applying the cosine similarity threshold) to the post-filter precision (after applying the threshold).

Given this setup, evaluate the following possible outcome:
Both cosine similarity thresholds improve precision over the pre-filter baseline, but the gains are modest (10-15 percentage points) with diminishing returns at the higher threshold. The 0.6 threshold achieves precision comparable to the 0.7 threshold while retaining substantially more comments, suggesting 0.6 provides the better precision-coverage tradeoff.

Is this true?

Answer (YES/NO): NO